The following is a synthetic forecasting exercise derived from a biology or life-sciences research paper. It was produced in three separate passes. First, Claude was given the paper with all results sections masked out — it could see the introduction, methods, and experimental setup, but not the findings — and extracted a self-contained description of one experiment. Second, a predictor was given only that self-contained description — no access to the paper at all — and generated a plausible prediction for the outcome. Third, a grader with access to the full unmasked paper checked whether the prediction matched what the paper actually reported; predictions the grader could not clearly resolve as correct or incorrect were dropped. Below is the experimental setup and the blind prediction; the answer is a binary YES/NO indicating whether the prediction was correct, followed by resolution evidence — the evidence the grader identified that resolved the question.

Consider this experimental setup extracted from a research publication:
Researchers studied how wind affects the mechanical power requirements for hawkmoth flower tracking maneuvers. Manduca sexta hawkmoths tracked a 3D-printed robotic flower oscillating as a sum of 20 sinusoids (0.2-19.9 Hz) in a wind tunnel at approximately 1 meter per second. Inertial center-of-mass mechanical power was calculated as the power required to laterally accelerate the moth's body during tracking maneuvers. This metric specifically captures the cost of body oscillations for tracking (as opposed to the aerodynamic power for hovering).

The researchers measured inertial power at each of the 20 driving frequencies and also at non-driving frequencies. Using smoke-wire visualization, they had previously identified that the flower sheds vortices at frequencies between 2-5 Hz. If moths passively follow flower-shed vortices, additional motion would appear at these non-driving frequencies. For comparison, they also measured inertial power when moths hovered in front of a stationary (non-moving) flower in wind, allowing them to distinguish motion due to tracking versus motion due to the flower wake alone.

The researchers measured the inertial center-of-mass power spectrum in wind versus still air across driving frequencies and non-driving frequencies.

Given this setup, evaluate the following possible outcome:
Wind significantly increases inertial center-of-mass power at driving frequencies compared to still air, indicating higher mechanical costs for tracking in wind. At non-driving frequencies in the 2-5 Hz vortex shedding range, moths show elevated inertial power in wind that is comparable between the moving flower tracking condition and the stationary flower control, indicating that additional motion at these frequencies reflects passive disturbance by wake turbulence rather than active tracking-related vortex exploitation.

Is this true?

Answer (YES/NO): YES